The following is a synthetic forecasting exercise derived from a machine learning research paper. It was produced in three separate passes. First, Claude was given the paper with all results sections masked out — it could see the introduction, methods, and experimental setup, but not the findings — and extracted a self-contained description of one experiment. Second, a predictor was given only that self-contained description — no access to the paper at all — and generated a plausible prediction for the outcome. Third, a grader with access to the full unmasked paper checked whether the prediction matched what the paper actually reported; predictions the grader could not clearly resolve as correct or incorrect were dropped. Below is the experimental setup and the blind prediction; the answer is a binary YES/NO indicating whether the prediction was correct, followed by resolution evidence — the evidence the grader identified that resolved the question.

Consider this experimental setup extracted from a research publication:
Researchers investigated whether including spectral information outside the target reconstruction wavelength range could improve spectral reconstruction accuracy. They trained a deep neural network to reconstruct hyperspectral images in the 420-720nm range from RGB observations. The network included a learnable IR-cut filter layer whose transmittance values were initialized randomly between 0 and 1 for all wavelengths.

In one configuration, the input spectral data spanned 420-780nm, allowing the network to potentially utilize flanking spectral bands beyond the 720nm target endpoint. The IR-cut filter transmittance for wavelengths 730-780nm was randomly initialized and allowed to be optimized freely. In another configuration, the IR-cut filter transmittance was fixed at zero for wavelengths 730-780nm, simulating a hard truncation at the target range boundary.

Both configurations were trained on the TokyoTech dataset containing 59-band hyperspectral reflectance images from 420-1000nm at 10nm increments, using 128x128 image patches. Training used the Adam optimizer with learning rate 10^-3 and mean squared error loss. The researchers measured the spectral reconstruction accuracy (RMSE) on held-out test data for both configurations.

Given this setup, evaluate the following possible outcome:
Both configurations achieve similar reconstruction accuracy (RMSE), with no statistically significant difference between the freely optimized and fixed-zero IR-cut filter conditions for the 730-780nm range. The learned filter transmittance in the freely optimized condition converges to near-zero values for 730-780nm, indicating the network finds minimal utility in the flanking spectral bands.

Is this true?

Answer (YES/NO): NO